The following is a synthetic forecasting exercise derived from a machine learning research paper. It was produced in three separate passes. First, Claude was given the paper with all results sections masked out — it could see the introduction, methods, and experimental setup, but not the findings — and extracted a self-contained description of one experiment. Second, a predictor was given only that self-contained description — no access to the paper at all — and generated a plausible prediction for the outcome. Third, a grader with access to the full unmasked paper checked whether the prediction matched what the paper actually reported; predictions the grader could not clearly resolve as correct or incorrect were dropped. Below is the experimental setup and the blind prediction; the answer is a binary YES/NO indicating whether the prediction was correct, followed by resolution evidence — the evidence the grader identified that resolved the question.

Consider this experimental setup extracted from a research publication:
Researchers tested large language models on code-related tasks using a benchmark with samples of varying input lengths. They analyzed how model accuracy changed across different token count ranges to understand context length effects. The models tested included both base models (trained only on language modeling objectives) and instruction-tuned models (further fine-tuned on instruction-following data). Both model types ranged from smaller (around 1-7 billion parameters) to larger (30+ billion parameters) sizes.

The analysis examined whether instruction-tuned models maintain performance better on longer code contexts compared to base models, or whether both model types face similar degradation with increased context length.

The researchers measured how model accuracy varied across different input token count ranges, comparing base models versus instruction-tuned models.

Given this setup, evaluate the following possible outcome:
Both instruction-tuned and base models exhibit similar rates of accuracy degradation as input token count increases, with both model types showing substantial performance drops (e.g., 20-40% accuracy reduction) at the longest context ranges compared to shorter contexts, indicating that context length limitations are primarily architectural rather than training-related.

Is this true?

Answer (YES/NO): NO